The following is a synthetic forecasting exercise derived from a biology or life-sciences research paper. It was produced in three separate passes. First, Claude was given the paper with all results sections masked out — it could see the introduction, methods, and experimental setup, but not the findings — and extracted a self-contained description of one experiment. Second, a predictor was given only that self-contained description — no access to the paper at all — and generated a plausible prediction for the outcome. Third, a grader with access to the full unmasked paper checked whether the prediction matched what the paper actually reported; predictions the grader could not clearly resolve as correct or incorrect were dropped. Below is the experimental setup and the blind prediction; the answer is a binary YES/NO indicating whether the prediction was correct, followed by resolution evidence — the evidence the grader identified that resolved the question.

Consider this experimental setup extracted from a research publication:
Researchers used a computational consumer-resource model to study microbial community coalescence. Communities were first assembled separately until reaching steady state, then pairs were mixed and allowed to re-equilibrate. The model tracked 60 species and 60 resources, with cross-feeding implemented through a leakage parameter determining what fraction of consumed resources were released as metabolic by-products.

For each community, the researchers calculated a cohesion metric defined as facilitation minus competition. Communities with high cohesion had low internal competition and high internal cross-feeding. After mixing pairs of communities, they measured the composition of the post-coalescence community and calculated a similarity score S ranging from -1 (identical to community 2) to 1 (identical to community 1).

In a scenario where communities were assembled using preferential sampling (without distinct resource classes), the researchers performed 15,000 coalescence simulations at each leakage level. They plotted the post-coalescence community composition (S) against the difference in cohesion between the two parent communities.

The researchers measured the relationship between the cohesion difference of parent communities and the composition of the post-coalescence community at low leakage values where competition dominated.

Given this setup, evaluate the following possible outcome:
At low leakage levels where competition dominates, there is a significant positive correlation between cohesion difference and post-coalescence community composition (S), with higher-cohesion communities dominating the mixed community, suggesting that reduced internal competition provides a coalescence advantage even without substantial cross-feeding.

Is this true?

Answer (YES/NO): YES